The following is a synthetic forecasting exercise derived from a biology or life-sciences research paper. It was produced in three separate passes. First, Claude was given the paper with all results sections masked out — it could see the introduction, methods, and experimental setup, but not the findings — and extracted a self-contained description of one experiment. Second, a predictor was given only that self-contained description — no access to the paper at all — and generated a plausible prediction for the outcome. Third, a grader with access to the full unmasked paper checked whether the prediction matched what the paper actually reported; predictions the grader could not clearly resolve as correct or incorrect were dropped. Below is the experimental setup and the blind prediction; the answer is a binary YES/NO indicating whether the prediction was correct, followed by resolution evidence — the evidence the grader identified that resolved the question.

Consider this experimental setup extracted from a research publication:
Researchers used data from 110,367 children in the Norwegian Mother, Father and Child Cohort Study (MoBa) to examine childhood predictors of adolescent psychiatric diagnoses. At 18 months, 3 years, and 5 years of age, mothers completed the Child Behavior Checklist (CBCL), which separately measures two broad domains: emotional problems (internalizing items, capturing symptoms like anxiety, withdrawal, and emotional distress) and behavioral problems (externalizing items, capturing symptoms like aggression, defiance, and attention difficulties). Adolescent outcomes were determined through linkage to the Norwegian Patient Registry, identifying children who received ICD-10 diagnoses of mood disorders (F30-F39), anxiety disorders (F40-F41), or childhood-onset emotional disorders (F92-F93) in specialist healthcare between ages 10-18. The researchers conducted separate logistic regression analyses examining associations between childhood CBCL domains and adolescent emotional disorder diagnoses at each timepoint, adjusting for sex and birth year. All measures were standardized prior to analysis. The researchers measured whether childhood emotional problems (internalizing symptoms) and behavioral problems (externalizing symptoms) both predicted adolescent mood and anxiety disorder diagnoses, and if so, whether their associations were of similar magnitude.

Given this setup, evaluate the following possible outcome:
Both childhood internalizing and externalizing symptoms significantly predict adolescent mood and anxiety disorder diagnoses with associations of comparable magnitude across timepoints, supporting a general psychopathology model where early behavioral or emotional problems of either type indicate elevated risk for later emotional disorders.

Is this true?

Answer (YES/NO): YES